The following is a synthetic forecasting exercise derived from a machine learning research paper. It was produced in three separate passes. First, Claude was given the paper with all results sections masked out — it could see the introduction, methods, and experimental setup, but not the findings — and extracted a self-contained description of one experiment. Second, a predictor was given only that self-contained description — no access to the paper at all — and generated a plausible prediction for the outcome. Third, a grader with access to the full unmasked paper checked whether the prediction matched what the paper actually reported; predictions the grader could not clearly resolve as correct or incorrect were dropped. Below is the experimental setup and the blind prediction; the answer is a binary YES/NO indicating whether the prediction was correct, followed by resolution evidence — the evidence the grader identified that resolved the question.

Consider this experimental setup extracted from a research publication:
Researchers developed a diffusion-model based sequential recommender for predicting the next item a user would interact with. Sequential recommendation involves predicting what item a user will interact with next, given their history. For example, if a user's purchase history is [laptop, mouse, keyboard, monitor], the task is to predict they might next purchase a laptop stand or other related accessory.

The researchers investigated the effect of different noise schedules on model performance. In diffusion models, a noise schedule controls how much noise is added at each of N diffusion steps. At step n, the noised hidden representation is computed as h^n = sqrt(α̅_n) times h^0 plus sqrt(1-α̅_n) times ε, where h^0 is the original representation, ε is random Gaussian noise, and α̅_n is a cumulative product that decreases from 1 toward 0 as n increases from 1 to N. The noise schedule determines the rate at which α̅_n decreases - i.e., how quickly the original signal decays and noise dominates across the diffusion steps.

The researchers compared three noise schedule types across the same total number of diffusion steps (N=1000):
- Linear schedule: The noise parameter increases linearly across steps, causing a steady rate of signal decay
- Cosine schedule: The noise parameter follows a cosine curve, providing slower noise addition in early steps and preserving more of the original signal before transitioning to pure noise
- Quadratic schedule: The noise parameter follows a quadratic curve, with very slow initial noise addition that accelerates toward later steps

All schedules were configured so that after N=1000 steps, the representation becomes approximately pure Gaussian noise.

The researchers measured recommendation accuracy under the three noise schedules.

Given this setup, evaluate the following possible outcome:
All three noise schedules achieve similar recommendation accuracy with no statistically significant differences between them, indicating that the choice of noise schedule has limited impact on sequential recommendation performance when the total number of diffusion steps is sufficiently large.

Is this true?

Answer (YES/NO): NO